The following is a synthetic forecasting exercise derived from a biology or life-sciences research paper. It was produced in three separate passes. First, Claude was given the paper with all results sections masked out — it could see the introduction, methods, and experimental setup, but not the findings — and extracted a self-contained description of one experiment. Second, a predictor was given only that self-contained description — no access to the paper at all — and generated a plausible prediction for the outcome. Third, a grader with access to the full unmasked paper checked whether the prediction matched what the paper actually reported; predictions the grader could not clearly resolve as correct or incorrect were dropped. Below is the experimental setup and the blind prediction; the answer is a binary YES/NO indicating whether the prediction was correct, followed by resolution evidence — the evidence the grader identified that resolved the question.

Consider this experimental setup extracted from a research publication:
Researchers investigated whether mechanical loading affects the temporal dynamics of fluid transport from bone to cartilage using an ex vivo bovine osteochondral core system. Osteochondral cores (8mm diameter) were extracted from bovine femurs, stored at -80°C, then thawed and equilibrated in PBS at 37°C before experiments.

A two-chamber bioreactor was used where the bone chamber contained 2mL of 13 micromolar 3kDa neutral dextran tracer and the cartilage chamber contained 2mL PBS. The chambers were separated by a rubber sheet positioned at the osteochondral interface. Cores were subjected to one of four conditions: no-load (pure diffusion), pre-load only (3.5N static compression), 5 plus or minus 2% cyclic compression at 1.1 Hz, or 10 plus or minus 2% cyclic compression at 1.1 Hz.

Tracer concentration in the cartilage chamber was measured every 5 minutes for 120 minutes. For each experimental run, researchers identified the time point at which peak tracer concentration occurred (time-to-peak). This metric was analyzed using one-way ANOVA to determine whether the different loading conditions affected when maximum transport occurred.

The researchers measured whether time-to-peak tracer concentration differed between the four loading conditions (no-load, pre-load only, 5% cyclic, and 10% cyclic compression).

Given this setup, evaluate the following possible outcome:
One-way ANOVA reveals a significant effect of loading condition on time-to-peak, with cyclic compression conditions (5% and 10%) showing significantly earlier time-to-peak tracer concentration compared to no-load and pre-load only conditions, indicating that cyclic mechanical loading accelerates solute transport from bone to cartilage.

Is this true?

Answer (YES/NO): NO